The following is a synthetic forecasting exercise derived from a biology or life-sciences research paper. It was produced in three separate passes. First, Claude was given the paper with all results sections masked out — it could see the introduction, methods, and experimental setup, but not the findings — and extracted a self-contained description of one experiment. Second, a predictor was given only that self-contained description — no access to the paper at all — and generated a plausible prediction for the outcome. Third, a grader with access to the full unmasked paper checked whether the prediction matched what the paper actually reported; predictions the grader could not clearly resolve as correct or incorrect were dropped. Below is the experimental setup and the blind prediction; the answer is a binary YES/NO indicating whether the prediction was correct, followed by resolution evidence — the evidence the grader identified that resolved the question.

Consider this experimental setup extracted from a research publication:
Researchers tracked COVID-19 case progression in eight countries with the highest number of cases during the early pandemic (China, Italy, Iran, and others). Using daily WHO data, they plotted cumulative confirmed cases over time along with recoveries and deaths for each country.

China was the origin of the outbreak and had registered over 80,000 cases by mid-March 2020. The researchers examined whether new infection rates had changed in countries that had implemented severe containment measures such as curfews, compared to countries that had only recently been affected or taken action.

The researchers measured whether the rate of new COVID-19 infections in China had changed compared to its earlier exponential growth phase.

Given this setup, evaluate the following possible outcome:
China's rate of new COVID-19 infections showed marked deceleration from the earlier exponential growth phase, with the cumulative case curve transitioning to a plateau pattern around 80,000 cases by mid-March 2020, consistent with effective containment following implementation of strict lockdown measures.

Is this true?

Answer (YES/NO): YES